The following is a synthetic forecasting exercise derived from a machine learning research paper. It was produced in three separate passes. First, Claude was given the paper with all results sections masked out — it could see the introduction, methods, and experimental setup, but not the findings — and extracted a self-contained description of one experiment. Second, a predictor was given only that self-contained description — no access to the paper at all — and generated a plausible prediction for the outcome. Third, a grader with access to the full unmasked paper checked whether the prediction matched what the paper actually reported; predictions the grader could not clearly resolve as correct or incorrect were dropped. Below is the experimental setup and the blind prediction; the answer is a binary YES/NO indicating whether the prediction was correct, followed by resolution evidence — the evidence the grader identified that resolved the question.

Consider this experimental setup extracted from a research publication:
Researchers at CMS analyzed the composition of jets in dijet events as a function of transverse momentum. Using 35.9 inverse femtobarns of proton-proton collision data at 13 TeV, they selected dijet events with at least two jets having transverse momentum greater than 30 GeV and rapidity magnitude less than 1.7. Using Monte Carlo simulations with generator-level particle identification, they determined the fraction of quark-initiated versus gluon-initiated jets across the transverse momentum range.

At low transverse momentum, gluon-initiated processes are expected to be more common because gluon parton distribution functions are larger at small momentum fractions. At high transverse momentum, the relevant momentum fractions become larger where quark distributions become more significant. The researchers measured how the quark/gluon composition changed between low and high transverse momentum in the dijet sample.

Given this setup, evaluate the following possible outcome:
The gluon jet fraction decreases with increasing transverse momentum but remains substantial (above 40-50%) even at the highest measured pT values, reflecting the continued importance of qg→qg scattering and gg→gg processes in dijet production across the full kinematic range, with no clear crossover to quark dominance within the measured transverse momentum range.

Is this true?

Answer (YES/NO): NO